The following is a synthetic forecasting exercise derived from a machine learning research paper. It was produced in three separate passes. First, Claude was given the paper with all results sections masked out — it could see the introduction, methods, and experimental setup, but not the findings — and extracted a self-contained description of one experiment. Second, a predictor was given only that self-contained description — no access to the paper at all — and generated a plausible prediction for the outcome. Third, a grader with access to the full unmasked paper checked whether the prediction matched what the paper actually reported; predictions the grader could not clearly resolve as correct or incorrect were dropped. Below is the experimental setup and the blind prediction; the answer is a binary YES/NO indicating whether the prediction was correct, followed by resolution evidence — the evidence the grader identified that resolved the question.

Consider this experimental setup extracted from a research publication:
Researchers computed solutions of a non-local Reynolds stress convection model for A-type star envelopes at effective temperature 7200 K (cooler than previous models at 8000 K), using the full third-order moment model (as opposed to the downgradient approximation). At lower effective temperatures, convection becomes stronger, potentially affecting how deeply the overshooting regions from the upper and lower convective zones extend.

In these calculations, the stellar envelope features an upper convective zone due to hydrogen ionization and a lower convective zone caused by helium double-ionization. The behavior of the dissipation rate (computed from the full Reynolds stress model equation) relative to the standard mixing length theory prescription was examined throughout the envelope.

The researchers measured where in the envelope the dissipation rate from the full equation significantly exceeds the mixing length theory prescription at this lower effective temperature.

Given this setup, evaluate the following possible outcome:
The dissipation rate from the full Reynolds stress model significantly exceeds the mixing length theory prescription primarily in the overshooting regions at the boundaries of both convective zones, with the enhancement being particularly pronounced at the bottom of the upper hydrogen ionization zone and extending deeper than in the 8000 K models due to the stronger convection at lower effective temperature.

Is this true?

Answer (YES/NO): NO